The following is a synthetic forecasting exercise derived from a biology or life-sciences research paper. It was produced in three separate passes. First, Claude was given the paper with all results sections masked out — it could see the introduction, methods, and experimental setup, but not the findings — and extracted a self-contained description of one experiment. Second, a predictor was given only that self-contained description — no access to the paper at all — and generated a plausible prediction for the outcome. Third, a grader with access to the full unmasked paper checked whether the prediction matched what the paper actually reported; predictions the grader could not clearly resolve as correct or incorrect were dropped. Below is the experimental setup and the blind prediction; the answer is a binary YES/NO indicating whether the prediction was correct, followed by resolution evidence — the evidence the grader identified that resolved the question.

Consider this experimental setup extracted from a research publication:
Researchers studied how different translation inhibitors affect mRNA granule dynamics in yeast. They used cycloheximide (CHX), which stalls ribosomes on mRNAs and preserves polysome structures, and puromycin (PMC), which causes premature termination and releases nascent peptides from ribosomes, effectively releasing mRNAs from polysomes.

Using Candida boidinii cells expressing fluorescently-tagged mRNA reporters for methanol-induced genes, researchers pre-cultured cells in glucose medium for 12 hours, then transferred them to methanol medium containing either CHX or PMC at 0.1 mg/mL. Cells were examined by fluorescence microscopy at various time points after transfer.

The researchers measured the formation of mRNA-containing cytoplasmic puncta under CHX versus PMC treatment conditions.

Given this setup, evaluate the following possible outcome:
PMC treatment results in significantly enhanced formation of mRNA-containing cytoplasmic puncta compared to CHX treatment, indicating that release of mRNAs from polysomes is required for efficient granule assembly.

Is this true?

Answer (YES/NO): NO